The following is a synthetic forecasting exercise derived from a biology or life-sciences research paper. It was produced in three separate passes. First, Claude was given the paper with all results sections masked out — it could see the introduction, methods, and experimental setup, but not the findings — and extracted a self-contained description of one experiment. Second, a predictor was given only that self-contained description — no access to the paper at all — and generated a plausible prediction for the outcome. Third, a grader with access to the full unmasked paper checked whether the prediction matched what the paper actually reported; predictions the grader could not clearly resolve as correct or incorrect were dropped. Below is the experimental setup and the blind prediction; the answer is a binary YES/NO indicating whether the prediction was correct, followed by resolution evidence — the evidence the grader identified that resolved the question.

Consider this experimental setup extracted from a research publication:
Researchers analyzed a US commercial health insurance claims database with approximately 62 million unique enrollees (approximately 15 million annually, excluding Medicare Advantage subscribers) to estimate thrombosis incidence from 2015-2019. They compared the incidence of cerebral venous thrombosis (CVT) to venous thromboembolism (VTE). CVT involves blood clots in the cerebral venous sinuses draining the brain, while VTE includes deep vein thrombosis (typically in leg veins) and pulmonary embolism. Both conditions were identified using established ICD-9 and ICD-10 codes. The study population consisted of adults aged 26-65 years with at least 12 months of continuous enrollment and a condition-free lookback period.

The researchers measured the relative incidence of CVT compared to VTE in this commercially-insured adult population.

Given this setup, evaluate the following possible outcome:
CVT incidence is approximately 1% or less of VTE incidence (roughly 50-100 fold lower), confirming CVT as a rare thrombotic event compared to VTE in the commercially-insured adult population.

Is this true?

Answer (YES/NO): NO